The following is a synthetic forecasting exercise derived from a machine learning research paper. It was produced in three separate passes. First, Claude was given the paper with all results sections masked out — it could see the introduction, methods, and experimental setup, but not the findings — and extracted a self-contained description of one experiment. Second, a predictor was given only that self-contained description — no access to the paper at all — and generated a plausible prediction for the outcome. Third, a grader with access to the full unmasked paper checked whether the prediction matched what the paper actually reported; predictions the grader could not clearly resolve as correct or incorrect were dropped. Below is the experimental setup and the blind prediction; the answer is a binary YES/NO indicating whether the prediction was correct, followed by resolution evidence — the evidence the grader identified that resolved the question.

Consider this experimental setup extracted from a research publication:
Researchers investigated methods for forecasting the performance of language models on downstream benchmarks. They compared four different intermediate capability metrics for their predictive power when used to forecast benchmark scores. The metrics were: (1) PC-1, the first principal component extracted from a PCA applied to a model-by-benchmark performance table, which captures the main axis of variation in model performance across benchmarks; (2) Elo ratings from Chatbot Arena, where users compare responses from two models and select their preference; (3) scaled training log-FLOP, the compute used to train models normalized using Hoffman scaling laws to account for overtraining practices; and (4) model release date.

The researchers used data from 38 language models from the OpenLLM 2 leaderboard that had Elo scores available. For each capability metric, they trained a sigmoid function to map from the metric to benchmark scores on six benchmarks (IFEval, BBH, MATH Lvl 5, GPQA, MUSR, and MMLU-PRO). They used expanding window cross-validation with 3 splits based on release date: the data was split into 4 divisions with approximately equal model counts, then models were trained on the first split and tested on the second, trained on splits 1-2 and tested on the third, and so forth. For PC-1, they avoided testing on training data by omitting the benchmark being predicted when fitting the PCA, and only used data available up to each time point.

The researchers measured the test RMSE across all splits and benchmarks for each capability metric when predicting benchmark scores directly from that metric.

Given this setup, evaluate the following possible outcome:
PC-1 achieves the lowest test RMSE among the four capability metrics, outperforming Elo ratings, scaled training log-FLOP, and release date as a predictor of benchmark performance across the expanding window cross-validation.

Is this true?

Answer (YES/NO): YES